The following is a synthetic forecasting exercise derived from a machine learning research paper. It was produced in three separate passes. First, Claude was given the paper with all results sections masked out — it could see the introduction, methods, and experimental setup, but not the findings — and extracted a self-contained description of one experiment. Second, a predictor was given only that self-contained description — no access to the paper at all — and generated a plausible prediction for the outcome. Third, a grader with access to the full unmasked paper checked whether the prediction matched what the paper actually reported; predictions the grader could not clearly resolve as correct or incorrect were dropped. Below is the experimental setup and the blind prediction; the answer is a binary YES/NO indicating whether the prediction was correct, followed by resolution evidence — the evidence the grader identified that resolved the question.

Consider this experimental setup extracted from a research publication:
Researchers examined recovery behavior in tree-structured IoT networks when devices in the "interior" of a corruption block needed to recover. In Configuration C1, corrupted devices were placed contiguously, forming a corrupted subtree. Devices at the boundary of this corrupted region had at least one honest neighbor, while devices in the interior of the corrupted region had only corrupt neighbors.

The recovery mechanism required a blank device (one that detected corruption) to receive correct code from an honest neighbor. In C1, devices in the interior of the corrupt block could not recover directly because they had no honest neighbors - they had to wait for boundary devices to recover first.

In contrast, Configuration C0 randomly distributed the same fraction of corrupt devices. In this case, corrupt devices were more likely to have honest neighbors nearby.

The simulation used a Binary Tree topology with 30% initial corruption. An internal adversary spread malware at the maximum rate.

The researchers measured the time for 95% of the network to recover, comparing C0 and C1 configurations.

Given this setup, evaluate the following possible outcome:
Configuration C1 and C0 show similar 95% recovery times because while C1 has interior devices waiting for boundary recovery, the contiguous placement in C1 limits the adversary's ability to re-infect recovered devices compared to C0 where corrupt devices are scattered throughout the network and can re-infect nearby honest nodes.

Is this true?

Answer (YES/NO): NO